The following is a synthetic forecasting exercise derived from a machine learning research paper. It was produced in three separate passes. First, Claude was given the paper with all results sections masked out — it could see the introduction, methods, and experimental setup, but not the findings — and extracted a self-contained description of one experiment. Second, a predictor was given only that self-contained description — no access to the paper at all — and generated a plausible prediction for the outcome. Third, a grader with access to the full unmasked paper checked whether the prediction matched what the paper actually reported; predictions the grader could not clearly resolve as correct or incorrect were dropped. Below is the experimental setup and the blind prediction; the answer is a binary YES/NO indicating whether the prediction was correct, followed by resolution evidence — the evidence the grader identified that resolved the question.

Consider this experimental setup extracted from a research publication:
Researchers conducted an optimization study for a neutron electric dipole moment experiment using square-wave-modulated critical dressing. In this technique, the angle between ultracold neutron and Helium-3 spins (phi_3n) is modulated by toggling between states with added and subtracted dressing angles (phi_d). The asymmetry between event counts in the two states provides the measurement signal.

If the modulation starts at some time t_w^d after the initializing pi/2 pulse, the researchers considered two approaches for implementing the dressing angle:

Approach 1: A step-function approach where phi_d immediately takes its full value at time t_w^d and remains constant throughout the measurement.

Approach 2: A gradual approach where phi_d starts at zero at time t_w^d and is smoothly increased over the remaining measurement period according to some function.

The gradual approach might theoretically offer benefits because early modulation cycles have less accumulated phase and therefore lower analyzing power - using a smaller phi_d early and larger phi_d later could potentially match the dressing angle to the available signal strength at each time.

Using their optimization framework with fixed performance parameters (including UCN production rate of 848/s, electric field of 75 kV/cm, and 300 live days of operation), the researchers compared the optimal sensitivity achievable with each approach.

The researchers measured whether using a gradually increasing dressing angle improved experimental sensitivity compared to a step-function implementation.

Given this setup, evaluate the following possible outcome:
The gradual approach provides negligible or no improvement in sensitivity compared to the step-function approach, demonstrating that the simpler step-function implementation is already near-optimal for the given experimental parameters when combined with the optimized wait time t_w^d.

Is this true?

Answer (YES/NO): YES